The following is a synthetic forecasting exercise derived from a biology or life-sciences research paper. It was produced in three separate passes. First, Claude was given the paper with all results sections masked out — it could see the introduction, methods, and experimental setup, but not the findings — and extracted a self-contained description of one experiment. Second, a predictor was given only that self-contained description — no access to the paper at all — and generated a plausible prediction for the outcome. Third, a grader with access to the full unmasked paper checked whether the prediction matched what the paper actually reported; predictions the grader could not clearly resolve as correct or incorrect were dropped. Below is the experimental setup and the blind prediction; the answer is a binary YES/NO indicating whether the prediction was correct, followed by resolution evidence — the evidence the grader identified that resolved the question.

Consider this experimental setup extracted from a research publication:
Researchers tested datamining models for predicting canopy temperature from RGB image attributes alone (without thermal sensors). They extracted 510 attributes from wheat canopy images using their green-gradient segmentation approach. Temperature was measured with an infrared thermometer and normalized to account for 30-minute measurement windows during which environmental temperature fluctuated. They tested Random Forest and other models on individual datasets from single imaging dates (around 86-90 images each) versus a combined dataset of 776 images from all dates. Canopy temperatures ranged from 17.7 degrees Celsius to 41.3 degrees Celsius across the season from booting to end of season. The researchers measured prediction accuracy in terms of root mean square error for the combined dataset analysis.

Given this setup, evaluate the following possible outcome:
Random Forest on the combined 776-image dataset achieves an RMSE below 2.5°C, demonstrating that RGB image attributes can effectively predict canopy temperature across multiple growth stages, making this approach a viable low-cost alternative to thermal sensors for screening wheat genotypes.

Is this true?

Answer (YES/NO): YES